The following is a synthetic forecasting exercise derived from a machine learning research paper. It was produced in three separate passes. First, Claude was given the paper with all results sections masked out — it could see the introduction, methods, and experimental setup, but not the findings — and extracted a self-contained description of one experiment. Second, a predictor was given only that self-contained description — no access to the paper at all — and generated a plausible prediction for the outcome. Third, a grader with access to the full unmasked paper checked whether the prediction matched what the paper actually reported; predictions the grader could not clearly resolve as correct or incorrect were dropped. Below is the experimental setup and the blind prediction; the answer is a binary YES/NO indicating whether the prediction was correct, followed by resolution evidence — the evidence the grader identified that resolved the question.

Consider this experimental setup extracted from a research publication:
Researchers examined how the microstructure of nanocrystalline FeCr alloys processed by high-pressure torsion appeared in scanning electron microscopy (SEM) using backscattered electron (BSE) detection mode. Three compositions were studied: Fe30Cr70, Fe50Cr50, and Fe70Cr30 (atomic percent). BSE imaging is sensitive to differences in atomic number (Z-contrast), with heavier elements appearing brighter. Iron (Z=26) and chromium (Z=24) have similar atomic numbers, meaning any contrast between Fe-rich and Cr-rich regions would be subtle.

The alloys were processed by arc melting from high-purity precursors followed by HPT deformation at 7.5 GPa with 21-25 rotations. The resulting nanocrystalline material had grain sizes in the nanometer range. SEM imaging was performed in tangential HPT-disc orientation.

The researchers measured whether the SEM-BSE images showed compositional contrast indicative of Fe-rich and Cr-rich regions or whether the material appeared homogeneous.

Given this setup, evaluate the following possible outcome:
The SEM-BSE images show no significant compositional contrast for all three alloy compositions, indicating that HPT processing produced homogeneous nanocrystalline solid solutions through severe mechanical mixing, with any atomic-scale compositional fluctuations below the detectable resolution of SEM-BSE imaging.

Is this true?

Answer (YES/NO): YES